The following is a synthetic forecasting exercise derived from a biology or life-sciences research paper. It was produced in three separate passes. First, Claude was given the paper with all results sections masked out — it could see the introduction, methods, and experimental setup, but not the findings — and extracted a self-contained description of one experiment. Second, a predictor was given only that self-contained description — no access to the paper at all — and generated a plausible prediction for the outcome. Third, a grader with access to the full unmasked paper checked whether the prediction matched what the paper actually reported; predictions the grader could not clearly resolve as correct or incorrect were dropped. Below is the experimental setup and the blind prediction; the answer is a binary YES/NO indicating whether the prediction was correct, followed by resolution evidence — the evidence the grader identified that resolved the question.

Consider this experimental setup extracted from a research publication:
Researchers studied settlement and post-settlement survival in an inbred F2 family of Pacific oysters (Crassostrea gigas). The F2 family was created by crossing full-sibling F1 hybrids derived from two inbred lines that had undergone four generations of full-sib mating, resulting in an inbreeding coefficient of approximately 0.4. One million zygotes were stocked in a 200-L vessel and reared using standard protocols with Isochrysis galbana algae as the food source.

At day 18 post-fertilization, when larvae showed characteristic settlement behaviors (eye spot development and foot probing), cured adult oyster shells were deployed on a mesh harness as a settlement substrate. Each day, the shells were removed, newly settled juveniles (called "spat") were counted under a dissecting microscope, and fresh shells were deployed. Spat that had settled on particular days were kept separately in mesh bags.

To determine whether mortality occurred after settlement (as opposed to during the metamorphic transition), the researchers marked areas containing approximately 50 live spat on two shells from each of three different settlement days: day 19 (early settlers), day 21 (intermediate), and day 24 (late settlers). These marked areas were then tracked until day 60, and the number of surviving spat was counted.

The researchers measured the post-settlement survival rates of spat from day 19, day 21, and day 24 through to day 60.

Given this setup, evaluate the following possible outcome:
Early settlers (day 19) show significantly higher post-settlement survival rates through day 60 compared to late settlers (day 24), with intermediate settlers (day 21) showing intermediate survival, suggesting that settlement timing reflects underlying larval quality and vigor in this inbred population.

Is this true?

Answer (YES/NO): NO